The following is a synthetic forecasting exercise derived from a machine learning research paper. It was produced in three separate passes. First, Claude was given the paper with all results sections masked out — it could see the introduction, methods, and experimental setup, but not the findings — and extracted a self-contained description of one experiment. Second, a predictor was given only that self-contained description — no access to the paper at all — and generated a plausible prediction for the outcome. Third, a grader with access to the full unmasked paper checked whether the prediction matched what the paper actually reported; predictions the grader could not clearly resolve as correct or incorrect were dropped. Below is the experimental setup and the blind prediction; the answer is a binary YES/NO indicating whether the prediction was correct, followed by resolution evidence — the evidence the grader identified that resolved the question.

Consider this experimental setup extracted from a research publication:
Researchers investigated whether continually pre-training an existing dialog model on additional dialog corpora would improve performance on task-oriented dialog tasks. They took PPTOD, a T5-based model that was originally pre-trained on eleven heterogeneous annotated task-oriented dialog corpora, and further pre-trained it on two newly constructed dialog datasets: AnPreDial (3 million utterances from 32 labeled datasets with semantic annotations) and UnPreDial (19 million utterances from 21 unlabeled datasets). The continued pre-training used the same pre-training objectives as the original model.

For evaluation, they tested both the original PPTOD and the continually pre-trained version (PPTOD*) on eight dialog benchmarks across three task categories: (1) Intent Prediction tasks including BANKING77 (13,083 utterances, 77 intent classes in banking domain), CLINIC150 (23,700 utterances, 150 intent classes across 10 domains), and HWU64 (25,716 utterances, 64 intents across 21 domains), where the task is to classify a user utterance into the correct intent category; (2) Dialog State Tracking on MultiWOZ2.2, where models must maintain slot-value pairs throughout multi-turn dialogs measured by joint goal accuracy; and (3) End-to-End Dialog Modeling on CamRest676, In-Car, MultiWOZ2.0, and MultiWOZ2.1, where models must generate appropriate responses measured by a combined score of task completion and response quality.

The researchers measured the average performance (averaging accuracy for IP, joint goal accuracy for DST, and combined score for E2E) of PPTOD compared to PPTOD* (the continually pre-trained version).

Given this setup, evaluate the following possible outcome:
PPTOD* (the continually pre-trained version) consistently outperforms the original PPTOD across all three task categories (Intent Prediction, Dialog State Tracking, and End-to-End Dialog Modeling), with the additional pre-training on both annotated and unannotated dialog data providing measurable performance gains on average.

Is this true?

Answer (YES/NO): NO